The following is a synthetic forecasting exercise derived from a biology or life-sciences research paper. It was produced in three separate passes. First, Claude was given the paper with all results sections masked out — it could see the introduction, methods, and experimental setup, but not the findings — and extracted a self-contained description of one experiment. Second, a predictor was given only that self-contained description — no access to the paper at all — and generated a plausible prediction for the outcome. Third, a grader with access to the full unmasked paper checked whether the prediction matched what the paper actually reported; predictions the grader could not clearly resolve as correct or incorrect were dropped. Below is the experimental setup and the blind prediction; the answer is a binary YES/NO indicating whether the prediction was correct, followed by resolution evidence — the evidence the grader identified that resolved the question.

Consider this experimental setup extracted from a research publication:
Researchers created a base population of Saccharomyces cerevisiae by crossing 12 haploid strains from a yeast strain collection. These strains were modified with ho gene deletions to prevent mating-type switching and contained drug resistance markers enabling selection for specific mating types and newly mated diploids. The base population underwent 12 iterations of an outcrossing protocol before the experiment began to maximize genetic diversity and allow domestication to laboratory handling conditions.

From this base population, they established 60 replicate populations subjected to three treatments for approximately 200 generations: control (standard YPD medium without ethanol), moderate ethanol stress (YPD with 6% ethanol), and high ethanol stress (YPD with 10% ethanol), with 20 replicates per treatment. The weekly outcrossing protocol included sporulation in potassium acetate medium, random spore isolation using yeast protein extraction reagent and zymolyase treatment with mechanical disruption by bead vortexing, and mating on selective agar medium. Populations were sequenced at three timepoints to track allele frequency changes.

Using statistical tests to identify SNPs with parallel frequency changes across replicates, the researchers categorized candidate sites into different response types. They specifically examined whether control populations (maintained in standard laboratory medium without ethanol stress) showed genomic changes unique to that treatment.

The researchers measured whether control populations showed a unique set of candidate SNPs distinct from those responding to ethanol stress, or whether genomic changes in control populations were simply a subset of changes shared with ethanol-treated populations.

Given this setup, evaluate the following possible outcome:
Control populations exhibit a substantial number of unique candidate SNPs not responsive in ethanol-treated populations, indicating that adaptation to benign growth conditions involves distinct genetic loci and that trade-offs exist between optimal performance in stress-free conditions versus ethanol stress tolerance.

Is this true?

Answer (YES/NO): YES